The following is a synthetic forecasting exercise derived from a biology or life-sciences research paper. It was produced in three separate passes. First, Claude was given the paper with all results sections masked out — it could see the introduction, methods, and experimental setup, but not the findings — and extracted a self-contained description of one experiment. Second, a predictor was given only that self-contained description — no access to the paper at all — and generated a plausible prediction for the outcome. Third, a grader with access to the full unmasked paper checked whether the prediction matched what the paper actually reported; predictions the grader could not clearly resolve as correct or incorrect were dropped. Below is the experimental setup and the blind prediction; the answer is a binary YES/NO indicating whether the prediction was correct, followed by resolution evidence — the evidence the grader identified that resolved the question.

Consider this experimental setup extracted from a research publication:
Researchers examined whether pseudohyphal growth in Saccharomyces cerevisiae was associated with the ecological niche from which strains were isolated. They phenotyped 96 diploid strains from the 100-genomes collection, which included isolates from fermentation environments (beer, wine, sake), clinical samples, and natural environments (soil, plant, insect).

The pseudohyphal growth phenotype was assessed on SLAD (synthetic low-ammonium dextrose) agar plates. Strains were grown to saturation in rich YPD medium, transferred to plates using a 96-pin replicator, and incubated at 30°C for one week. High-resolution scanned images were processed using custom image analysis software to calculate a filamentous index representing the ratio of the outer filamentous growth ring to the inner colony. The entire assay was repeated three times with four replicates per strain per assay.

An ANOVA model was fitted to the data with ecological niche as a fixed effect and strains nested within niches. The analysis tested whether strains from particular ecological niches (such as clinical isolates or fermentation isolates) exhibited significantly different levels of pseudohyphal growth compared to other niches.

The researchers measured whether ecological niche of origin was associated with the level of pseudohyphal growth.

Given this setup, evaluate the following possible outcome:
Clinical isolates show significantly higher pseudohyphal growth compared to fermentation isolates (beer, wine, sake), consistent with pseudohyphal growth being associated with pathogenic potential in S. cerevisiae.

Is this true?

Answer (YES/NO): NO